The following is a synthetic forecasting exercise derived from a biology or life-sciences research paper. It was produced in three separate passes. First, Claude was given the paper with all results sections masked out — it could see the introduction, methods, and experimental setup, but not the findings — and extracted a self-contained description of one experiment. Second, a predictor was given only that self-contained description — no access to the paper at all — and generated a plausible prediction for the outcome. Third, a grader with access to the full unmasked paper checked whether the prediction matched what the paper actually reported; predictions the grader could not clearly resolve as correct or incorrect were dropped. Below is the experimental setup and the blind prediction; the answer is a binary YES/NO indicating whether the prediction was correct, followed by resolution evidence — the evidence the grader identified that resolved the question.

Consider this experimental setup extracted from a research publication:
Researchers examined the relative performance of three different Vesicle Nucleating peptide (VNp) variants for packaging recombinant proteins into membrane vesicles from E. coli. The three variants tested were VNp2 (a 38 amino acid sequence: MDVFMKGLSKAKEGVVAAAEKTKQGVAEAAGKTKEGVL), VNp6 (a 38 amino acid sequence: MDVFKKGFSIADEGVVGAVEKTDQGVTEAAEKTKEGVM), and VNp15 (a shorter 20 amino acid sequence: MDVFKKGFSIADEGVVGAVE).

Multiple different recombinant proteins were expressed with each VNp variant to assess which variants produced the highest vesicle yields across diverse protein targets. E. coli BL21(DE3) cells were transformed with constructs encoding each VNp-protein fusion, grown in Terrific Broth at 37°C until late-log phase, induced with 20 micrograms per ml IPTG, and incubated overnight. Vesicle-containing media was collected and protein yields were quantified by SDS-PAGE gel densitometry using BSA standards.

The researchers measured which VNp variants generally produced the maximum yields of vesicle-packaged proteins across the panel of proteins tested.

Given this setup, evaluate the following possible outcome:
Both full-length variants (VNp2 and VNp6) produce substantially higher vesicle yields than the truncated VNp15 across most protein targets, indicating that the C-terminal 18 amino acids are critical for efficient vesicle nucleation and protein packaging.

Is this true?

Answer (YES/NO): NO